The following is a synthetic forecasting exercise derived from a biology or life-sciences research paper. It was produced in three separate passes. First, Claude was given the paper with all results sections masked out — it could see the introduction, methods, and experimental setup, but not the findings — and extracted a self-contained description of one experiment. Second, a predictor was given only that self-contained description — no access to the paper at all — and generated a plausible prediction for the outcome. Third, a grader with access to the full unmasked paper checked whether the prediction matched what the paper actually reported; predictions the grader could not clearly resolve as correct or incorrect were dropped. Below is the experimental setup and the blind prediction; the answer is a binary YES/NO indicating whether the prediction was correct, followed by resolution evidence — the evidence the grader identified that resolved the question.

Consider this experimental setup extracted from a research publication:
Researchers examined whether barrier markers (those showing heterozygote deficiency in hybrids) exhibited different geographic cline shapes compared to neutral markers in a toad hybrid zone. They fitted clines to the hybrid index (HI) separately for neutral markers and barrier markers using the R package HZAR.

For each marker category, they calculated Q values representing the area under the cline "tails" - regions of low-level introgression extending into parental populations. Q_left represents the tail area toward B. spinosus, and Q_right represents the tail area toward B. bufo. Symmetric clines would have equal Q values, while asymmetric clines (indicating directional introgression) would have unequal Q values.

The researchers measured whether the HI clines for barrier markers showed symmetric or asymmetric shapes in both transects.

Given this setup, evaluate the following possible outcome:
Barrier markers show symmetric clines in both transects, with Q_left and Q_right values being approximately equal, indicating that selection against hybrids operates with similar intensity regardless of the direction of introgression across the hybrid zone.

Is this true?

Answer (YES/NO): YES